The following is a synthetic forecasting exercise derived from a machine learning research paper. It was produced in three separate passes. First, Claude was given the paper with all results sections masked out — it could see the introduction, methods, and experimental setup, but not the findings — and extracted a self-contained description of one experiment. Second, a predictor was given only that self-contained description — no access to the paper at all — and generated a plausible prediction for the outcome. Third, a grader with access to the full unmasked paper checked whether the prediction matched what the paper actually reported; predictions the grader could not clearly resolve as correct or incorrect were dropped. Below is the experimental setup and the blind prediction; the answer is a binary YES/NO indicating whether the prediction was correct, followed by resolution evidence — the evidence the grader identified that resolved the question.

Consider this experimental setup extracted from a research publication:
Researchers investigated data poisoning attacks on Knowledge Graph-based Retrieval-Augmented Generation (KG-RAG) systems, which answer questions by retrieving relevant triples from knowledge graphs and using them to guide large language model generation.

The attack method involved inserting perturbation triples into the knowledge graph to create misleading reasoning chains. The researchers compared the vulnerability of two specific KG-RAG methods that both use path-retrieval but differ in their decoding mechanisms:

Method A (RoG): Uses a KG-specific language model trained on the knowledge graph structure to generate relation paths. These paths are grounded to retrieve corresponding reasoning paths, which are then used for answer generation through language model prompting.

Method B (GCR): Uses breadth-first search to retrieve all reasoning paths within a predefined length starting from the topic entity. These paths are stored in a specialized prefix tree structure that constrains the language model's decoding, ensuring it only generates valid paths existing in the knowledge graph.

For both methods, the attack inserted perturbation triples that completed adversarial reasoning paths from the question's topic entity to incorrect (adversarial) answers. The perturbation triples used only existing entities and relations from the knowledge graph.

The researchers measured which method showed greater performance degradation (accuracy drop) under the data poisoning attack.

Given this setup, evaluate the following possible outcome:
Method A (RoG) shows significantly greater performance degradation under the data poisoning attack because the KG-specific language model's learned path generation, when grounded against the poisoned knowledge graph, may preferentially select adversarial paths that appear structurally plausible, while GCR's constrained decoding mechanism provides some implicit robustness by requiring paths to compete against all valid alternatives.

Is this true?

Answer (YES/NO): YES